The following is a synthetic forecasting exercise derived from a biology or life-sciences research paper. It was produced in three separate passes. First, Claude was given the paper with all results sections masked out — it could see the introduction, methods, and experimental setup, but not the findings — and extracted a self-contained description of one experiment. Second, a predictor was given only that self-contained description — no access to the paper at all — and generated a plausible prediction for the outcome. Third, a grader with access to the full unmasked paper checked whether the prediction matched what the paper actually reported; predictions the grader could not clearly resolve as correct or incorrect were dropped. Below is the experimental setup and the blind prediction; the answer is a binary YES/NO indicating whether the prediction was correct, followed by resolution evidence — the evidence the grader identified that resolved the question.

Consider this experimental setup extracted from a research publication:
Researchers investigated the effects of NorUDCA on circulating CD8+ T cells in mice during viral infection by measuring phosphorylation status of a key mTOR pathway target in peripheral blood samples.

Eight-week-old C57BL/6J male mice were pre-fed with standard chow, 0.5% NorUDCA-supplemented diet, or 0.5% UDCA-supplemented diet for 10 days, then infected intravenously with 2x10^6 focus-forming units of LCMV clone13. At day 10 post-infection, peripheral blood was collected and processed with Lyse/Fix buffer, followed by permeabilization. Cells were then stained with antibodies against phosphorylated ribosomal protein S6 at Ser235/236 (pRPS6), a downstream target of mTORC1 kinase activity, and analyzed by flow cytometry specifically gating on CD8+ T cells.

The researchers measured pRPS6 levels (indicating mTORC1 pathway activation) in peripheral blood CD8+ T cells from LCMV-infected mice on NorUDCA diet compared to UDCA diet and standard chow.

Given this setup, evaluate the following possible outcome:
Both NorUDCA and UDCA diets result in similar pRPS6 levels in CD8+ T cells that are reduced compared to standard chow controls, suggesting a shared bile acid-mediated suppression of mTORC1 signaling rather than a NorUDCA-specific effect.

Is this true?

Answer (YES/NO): NO